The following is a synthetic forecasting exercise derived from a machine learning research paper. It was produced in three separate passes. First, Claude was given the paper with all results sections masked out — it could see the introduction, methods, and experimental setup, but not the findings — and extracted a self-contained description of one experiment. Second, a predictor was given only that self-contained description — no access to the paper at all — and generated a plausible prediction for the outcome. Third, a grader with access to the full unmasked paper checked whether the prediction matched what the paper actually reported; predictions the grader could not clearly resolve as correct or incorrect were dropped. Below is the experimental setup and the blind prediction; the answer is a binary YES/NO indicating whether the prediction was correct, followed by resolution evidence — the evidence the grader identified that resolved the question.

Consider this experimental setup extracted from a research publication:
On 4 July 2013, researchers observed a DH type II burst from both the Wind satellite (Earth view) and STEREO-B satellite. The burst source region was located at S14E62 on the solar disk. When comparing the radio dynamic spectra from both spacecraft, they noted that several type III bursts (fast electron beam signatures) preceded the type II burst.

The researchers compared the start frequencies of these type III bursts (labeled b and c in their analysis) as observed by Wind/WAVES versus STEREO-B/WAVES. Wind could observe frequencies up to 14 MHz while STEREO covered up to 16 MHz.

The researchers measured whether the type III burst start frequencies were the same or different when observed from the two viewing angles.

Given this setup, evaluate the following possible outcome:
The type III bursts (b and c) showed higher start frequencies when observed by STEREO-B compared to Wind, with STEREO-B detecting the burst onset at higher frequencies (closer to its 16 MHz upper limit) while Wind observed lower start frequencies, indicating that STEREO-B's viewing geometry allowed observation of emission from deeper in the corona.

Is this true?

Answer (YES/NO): NO